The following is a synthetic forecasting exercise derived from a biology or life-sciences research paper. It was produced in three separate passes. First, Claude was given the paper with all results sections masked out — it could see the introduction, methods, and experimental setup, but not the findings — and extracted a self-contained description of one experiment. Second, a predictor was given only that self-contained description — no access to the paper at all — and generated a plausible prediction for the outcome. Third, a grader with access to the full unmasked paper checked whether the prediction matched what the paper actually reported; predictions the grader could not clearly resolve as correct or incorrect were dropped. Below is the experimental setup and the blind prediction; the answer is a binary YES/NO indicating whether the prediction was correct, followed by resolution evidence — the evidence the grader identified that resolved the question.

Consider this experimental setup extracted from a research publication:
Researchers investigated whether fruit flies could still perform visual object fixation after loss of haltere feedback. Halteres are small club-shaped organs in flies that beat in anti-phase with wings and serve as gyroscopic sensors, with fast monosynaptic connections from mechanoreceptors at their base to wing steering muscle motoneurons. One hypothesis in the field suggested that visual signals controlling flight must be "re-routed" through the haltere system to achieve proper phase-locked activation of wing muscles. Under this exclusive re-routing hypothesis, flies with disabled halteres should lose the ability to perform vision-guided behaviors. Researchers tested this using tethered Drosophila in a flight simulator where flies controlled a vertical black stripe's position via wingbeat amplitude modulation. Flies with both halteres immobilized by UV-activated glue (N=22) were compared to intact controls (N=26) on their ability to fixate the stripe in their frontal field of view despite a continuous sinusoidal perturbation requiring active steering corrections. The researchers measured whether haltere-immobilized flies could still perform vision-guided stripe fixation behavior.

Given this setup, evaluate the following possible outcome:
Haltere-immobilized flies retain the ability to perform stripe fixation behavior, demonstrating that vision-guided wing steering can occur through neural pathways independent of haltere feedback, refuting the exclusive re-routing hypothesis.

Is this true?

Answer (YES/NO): YES